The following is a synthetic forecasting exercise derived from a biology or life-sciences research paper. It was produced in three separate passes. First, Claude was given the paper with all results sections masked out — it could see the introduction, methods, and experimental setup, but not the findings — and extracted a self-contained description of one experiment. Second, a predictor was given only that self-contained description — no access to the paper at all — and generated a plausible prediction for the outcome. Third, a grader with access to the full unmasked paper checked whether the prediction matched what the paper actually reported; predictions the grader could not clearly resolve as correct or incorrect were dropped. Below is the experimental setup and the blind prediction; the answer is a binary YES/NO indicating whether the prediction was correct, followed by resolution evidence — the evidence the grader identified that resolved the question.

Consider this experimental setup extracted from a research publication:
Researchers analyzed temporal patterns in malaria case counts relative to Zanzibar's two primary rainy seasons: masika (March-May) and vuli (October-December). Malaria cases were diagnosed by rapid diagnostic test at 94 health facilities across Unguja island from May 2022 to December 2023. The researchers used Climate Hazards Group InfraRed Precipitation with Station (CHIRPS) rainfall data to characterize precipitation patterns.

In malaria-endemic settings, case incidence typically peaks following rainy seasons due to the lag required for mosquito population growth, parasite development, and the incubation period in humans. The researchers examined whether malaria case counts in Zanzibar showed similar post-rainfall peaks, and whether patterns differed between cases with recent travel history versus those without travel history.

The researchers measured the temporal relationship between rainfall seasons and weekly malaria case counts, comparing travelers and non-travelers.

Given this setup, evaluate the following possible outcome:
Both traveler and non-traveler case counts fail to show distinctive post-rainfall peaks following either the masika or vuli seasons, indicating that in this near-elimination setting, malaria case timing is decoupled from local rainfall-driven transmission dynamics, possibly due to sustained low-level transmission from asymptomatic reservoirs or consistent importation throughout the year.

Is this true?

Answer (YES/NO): NO